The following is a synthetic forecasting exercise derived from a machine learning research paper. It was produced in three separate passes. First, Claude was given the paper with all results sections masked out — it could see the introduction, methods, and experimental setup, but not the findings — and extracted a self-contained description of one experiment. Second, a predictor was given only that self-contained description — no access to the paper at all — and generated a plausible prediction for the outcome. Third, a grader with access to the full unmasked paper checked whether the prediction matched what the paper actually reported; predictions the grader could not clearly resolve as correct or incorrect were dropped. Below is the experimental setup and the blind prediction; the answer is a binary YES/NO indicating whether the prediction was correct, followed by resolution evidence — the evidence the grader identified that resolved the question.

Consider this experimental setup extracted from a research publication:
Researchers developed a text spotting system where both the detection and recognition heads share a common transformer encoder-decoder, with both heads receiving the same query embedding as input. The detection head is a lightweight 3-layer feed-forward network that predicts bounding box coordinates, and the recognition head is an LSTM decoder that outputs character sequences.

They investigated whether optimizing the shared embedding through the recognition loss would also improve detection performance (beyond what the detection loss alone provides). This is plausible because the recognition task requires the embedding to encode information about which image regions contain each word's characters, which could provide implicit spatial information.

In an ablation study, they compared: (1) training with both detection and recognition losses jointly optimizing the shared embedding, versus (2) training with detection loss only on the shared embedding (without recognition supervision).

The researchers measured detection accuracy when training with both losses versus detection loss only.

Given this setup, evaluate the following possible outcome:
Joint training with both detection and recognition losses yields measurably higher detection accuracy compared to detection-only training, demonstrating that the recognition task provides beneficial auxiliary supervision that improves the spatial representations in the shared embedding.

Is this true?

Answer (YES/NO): YES